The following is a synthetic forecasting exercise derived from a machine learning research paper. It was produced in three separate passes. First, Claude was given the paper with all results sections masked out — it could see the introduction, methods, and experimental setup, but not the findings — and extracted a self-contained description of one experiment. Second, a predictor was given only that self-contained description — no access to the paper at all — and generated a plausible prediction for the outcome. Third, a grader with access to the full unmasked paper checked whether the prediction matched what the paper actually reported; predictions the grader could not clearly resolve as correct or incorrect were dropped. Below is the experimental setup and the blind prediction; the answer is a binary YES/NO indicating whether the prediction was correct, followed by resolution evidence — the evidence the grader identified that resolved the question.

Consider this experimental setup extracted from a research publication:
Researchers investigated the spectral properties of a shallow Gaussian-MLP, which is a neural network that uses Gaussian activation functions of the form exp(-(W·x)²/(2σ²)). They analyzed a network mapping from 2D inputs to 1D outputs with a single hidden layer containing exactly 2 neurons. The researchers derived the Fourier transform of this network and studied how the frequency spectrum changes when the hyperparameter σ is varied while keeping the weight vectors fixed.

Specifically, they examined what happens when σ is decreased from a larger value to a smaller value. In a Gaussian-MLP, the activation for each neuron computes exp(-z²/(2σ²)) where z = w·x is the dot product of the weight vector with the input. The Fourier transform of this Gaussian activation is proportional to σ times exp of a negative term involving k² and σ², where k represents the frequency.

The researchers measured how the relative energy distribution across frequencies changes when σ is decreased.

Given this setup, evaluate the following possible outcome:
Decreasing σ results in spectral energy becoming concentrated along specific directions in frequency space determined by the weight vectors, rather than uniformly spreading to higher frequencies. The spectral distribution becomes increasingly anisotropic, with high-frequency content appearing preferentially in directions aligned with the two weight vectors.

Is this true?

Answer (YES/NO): NO